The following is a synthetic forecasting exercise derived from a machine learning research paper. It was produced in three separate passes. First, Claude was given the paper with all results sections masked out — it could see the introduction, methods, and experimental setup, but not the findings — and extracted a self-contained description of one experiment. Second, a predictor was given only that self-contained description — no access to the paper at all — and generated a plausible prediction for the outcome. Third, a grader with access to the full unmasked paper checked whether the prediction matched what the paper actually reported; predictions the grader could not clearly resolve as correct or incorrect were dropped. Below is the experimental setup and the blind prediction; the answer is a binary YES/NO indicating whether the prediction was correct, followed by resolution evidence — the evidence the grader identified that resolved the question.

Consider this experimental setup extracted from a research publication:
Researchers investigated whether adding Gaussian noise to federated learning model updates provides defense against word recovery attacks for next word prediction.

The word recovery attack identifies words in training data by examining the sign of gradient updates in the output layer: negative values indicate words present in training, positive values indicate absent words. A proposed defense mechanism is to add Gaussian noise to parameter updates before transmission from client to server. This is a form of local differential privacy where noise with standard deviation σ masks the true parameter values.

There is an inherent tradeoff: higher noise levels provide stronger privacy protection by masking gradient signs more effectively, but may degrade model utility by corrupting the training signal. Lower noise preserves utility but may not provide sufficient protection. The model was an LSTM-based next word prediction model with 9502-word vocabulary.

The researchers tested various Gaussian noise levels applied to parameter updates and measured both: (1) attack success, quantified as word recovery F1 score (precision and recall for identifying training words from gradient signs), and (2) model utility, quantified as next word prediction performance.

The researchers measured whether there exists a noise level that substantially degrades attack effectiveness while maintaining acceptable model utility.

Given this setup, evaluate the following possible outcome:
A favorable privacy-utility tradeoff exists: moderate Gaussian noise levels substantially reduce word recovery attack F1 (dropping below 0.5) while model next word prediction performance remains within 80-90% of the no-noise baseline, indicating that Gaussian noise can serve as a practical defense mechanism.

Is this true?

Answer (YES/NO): NO